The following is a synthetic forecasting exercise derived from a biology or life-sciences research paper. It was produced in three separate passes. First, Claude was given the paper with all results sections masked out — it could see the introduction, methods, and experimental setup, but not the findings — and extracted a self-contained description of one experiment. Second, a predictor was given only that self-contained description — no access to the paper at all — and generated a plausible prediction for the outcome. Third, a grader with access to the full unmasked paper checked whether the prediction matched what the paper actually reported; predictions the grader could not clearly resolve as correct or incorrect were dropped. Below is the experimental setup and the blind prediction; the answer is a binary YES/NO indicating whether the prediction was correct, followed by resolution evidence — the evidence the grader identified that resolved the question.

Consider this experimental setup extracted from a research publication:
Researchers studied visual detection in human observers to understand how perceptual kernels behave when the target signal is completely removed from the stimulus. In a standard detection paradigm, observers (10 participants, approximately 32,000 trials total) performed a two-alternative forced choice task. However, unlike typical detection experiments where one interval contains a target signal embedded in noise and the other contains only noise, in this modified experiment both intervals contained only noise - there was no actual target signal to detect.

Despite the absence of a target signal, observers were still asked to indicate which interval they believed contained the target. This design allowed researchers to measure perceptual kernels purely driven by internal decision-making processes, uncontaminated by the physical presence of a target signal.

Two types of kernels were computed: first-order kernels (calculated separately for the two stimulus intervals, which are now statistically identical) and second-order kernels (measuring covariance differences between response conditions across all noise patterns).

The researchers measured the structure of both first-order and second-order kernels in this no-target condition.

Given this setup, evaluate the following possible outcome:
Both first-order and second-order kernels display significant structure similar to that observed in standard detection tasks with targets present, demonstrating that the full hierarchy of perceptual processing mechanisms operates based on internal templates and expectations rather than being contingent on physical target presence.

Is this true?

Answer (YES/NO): NO